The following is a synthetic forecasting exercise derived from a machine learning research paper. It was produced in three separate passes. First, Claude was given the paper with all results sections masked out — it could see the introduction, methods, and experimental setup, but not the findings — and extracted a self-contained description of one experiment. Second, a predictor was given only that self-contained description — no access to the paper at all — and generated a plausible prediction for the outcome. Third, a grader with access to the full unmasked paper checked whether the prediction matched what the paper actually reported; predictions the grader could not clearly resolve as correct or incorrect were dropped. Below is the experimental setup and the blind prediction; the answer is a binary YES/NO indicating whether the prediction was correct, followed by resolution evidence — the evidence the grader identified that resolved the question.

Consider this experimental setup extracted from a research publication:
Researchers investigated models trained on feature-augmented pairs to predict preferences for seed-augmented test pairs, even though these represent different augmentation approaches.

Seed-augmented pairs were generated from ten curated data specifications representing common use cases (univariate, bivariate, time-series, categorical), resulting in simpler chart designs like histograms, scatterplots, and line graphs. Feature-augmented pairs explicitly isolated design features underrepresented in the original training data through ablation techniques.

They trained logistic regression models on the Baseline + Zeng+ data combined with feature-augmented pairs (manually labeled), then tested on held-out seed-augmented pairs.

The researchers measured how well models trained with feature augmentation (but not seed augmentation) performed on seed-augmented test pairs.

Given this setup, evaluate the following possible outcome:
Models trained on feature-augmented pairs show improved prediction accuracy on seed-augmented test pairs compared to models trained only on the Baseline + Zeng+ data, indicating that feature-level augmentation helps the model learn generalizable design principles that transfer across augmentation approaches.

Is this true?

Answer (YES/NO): YES